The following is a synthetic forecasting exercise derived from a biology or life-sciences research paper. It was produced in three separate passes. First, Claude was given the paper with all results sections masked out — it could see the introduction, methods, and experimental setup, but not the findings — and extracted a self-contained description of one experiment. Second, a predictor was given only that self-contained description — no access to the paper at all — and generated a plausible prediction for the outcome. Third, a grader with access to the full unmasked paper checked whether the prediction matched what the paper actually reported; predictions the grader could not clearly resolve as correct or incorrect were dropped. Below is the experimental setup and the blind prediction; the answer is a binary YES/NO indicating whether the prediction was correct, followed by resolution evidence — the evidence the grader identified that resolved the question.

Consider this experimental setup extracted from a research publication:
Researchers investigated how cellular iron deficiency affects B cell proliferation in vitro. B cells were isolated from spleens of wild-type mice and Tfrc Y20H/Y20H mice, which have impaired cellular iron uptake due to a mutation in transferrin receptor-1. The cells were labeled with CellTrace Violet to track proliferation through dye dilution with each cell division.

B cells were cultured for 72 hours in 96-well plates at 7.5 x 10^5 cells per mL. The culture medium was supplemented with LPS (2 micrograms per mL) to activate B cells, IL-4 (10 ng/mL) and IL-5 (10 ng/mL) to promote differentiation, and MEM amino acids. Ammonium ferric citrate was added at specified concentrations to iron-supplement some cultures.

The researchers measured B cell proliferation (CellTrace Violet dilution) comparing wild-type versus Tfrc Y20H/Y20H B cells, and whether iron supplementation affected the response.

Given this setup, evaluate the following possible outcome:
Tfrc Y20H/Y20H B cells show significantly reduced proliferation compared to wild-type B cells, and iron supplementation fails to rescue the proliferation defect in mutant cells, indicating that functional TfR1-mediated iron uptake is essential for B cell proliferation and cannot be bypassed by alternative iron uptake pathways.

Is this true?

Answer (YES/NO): NO